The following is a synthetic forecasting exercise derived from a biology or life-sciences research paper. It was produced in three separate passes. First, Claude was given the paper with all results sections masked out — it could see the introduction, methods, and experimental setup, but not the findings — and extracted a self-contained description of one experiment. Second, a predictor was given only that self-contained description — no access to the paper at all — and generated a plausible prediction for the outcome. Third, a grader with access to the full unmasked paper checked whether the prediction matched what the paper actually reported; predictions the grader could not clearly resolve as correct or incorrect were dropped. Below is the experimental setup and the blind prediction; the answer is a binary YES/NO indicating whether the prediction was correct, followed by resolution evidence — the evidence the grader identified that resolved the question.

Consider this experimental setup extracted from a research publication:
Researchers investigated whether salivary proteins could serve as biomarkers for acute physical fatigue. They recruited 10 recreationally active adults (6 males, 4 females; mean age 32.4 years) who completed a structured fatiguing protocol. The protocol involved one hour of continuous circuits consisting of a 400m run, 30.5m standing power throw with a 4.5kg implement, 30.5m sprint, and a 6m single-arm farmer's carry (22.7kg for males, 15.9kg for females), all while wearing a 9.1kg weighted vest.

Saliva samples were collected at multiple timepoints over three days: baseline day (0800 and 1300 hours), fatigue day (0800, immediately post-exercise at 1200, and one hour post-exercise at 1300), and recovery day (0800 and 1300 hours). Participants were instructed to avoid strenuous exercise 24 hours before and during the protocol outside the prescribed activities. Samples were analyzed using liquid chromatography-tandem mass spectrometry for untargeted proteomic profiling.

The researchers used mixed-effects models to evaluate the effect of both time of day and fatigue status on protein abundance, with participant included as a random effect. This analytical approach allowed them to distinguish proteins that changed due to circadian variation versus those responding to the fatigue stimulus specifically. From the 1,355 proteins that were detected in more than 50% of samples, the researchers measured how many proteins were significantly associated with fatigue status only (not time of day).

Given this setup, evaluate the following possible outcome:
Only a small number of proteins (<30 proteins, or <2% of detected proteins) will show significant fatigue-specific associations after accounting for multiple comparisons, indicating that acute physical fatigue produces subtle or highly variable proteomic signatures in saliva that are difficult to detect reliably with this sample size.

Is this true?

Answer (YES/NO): NO